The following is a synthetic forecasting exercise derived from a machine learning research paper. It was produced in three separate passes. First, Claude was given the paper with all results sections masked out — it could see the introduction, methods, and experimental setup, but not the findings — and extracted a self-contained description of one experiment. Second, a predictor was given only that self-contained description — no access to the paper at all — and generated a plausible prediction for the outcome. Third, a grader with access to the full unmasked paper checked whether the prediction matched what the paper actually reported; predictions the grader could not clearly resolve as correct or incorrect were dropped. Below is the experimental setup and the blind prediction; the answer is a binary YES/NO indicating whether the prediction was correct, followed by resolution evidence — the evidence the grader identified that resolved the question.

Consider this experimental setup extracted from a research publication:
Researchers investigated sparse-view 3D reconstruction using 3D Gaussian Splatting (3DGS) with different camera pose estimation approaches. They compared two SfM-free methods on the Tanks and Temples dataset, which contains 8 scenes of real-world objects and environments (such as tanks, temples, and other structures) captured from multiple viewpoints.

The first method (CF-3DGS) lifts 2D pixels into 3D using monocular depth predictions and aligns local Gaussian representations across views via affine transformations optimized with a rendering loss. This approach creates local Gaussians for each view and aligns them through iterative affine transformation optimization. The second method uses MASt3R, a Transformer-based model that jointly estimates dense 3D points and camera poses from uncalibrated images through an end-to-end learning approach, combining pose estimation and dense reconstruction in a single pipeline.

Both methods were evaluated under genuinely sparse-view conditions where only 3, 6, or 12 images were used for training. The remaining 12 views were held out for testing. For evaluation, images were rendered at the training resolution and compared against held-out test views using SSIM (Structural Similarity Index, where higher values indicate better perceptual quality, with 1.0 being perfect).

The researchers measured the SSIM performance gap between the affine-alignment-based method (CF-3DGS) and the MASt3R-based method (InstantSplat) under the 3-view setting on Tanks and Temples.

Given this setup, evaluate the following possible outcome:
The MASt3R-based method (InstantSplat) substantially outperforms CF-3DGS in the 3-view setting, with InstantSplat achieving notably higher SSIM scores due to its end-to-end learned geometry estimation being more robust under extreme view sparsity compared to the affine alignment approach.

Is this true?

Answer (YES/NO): YES